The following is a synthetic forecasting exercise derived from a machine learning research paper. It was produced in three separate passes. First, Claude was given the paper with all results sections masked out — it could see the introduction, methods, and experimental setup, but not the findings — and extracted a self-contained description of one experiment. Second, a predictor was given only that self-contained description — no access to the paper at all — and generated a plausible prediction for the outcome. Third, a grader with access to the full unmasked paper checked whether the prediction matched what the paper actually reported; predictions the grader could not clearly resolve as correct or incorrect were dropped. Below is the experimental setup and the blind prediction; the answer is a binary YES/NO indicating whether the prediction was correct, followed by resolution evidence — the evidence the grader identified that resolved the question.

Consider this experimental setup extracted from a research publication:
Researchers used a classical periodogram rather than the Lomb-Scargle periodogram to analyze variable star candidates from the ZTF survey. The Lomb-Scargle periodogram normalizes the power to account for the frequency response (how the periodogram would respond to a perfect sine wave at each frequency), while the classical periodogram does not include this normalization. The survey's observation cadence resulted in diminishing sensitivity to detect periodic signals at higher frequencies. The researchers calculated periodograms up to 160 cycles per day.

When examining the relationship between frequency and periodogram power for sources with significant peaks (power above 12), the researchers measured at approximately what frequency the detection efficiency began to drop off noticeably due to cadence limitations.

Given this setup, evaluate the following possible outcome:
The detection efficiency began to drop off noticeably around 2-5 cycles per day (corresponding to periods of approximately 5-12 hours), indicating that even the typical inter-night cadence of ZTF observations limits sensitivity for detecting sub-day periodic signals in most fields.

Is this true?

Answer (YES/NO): NO